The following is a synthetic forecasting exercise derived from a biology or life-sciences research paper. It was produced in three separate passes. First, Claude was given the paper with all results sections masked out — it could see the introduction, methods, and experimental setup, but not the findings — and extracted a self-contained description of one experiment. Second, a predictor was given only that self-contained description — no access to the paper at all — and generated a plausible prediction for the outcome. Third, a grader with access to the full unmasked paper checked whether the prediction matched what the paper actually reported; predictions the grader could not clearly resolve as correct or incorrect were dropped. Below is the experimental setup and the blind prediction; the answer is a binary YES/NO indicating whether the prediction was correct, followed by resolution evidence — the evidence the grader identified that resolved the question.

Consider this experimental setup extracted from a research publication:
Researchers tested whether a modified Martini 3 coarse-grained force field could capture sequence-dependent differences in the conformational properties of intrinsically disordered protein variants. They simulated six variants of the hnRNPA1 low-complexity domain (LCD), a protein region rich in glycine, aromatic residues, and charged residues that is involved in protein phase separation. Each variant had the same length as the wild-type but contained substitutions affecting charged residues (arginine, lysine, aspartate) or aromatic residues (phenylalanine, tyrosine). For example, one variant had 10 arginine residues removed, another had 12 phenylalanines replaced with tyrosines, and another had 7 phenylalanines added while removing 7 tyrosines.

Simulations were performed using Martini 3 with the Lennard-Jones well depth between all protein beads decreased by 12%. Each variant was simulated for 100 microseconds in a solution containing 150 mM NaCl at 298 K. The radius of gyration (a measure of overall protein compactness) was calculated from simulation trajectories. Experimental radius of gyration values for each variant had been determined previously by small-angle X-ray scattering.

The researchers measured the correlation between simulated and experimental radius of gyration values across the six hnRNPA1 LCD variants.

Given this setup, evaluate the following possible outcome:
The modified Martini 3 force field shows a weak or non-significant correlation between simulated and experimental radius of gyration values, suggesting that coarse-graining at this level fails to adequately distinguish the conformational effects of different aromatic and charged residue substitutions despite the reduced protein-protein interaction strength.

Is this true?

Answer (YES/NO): NO